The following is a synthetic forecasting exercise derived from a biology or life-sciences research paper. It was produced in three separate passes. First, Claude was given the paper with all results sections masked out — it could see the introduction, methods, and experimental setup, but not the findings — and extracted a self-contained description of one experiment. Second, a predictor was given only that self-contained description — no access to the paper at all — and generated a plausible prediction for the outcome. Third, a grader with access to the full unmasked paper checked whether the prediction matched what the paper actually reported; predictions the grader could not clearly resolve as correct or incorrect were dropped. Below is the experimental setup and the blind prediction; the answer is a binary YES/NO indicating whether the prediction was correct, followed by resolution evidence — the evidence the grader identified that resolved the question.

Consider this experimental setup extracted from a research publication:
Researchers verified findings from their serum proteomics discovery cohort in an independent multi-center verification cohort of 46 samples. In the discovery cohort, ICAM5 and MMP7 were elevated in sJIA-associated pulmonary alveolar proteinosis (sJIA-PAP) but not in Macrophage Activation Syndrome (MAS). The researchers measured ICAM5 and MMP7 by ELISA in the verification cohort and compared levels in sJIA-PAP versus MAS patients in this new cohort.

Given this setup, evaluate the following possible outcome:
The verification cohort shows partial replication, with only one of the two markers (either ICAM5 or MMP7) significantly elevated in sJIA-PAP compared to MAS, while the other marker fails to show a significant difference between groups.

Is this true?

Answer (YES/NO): NO